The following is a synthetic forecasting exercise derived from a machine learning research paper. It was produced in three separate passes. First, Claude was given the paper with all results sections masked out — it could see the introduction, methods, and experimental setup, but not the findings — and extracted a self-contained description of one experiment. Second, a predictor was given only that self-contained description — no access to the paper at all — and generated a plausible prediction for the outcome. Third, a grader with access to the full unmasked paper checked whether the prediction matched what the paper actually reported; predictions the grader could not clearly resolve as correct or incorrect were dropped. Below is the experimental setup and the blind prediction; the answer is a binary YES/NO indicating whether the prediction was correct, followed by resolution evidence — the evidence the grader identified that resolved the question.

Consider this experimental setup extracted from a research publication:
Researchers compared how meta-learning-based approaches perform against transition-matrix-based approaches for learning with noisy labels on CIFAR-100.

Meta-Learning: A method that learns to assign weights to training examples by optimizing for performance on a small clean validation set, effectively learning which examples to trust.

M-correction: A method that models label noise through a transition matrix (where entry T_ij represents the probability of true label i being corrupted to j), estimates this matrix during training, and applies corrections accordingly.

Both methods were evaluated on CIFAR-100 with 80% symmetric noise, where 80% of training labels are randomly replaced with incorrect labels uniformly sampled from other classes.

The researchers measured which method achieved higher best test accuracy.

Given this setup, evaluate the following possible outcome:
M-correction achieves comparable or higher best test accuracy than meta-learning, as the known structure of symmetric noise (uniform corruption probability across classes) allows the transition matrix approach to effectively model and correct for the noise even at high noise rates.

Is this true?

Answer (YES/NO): YES